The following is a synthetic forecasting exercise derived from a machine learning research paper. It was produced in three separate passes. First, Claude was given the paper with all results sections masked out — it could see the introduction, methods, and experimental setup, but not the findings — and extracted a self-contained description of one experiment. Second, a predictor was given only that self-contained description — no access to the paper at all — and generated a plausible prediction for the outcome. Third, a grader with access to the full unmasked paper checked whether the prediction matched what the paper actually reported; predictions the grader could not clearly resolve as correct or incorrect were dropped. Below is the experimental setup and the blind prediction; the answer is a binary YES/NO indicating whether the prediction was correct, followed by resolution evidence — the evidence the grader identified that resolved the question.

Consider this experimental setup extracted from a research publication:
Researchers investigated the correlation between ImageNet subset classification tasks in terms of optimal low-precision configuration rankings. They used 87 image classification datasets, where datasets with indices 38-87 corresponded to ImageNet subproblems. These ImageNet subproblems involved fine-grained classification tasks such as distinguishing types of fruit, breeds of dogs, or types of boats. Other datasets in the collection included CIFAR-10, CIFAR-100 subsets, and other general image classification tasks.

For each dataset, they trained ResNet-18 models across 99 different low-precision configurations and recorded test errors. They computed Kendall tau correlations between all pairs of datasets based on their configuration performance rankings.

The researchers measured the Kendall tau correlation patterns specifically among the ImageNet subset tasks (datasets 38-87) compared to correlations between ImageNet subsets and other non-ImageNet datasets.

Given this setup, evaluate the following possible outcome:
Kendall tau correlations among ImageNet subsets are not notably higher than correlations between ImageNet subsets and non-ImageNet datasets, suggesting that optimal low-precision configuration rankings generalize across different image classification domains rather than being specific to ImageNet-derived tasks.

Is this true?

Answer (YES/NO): NO